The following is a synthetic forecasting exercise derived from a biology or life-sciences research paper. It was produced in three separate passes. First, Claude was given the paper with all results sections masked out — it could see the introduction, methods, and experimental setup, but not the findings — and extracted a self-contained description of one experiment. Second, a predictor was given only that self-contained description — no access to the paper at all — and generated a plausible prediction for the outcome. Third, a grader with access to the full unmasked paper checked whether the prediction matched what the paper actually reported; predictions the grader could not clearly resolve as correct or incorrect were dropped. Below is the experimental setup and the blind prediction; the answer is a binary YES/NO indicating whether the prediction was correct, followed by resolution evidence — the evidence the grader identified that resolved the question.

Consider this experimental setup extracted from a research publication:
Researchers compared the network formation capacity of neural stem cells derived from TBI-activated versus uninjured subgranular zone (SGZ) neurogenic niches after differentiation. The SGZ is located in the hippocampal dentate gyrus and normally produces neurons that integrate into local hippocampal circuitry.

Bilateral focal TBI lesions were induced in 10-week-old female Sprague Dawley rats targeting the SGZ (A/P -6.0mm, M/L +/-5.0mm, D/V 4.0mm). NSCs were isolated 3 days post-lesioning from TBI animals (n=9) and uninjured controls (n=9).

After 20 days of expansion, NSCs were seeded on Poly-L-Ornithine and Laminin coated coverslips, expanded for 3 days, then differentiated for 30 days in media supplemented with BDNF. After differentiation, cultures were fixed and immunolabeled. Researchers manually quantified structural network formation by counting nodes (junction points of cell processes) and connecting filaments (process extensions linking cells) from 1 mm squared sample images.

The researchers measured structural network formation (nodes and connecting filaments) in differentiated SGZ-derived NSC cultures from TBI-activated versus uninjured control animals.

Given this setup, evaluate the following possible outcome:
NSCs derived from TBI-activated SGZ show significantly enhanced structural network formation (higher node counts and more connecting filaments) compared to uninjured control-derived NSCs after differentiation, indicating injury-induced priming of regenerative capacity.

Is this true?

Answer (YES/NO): NO